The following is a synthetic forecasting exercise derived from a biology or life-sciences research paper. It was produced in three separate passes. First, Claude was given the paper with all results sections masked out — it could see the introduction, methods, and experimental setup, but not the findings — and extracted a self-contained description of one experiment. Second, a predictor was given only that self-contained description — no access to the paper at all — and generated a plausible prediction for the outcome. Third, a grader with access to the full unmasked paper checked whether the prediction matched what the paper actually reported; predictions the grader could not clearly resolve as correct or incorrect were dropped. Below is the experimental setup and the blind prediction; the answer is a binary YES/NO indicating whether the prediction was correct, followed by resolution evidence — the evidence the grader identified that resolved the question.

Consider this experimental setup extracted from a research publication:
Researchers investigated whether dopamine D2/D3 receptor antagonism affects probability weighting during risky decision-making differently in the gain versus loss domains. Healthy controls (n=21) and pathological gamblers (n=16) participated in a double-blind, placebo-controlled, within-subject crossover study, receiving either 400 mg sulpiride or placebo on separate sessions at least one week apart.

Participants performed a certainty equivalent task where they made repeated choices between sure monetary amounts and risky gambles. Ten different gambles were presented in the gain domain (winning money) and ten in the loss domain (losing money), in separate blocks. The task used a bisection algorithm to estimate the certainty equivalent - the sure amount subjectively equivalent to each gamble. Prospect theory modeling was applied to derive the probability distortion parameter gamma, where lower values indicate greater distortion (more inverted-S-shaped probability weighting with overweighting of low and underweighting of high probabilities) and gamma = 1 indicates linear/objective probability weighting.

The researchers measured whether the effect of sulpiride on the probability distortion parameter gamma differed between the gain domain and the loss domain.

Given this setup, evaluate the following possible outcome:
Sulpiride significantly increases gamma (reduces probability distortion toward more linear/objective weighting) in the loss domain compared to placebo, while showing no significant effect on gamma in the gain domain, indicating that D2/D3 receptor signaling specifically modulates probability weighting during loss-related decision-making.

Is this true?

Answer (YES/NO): NO